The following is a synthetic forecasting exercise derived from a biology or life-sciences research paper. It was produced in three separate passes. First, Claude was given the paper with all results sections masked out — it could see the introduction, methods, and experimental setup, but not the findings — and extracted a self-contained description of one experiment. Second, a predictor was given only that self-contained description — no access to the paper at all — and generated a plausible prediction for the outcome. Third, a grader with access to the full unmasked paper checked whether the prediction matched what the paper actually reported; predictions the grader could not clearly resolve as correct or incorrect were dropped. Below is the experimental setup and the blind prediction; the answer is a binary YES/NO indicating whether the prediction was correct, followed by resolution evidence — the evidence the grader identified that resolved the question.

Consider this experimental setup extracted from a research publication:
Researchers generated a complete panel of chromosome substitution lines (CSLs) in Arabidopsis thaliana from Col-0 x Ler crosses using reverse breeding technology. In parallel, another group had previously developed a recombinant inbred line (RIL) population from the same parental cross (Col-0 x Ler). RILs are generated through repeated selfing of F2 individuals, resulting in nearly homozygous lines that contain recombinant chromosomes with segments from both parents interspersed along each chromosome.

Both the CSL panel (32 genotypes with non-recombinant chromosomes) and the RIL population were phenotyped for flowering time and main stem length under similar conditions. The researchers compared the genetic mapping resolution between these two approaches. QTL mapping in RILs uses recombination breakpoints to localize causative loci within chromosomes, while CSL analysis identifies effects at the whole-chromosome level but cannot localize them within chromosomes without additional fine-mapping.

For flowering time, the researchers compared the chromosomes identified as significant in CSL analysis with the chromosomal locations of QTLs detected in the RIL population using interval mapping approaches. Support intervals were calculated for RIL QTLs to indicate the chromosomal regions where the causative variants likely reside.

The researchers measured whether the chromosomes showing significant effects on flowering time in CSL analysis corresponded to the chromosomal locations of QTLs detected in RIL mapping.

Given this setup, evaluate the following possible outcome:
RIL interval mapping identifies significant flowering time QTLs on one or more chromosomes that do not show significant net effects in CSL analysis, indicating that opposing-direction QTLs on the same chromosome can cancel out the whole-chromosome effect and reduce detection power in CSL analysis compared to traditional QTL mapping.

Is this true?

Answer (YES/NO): NO